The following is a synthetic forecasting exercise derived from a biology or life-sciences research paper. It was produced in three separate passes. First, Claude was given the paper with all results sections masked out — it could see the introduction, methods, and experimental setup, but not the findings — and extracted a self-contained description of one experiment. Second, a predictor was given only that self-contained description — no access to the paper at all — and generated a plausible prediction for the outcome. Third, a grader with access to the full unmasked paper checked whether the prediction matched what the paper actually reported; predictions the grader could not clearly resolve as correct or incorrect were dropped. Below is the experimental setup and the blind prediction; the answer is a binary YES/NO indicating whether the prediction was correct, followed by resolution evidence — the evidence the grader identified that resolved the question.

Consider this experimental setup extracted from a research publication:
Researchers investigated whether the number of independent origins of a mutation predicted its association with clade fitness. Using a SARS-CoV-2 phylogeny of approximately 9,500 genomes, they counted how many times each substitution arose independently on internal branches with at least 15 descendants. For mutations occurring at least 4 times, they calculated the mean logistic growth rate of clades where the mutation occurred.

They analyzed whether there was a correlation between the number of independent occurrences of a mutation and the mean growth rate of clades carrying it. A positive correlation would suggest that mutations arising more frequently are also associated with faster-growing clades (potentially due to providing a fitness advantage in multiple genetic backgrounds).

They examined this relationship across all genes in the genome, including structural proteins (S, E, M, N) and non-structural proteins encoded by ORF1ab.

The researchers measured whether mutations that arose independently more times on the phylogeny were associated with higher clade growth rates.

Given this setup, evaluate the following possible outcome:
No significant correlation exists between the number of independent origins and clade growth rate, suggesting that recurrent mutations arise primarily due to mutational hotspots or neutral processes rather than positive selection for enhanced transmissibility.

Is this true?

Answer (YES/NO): NO